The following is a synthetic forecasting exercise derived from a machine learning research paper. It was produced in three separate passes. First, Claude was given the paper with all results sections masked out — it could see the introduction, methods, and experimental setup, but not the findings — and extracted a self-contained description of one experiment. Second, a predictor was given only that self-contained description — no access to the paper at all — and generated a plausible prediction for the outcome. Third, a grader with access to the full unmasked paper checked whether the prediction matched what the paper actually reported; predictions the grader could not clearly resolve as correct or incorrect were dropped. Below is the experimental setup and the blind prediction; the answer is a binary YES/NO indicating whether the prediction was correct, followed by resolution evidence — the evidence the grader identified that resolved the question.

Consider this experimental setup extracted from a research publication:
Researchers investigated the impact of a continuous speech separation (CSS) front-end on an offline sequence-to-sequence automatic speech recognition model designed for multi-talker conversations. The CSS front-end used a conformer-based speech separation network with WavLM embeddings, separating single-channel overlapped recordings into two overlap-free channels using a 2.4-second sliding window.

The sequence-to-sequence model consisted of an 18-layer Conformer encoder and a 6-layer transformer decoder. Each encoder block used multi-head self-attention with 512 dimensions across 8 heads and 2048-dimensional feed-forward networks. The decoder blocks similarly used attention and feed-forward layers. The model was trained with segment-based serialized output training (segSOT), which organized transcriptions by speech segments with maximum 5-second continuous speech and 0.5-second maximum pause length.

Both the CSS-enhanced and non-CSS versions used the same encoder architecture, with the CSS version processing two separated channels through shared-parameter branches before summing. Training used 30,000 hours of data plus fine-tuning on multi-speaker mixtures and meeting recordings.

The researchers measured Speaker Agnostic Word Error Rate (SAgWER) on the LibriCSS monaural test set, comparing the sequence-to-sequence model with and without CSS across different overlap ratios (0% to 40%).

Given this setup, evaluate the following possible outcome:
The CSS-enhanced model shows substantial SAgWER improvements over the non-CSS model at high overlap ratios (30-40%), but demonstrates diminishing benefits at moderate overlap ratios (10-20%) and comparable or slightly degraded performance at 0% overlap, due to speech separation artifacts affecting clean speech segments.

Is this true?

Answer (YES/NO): NO